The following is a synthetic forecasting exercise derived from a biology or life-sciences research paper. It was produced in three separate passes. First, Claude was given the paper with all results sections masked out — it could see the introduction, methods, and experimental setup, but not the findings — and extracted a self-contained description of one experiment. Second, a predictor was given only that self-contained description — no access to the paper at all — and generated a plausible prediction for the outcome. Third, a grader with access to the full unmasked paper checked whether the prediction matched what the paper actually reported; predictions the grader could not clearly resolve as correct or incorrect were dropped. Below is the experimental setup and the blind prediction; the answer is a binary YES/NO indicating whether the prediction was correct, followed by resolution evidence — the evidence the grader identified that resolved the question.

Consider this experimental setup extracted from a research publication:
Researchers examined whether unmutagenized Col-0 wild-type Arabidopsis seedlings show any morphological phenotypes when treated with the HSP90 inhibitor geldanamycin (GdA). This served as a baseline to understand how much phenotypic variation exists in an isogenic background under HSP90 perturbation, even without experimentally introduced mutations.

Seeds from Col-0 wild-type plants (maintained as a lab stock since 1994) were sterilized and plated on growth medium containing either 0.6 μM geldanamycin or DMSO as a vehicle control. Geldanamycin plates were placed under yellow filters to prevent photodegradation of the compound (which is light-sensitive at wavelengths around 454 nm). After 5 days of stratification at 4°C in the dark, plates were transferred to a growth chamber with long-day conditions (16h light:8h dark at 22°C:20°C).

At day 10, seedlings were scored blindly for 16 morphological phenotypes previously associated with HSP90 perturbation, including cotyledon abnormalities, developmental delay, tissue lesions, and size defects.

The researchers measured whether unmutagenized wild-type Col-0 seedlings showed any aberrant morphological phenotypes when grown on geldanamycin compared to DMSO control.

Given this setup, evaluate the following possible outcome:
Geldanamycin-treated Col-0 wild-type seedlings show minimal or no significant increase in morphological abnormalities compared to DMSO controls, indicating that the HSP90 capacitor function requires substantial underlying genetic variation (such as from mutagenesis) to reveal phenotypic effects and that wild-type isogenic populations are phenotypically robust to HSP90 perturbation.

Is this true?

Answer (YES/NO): NO